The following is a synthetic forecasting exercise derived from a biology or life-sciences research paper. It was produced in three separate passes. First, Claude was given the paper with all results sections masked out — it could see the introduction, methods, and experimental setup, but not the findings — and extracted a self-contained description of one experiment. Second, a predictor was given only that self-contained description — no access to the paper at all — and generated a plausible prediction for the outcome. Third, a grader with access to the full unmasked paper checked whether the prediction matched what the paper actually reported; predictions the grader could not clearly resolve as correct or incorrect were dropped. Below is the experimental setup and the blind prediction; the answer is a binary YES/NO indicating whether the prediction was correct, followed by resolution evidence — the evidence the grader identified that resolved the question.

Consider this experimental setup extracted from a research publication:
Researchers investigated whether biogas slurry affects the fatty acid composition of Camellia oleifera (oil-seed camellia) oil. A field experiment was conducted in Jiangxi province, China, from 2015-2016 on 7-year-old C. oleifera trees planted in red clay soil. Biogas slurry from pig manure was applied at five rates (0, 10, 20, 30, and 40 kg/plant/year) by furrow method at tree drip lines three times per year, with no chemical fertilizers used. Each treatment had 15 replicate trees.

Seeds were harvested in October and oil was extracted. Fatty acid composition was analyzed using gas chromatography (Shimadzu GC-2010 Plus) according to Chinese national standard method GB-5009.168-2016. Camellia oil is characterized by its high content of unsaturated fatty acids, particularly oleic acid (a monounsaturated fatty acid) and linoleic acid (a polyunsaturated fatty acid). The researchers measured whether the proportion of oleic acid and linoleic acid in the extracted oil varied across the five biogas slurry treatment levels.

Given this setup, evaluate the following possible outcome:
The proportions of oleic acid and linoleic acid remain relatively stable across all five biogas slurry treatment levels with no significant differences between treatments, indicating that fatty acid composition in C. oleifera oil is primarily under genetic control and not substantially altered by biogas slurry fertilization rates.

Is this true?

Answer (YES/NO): YES